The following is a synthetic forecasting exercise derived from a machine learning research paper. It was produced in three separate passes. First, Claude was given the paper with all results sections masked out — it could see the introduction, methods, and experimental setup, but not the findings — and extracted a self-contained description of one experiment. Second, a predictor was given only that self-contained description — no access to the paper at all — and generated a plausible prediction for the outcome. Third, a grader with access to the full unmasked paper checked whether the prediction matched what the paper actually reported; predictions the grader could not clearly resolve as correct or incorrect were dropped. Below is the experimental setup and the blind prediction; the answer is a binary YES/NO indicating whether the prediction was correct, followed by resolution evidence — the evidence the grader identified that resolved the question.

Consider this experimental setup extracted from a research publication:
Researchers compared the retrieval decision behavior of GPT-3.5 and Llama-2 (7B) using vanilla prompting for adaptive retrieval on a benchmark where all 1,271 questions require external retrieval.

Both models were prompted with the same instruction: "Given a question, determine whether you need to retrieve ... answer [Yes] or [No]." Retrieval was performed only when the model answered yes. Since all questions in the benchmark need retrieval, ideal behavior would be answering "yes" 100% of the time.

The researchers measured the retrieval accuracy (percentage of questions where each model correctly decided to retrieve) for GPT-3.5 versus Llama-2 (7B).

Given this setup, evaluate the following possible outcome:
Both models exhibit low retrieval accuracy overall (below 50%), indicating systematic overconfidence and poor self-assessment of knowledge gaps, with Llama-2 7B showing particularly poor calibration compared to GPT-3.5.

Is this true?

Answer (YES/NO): NO